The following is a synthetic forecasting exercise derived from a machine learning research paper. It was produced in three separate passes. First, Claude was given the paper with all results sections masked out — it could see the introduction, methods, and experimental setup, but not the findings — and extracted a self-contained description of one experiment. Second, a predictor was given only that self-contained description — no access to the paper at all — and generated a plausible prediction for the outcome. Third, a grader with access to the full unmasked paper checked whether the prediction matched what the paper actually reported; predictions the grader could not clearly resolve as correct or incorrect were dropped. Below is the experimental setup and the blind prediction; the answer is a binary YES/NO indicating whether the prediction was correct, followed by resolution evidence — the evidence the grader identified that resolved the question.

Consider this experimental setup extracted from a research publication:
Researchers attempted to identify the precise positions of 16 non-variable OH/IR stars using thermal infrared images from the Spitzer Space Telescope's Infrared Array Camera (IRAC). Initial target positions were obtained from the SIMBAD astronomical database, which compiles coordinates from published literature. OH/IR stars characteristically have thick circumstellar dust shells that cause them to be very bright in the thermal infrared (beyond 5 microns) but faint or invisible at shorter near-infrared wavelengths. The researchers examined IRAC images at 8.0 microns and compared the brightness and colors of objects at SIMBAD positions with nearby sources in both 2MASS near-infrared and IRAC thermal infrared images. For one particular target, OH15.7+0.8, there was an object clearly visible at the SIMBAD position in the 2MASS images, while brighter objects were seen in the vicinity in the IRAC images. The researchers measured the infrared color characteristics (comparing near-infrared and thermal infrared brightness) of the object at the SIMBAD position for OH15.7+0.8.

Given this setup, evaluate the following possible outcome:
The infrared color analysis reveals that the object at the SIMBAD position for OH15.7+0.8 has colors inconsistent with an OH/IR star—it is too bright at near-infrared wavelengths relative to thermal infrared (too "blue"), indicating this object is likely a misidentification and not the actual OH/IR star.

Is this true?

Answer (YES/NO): YES